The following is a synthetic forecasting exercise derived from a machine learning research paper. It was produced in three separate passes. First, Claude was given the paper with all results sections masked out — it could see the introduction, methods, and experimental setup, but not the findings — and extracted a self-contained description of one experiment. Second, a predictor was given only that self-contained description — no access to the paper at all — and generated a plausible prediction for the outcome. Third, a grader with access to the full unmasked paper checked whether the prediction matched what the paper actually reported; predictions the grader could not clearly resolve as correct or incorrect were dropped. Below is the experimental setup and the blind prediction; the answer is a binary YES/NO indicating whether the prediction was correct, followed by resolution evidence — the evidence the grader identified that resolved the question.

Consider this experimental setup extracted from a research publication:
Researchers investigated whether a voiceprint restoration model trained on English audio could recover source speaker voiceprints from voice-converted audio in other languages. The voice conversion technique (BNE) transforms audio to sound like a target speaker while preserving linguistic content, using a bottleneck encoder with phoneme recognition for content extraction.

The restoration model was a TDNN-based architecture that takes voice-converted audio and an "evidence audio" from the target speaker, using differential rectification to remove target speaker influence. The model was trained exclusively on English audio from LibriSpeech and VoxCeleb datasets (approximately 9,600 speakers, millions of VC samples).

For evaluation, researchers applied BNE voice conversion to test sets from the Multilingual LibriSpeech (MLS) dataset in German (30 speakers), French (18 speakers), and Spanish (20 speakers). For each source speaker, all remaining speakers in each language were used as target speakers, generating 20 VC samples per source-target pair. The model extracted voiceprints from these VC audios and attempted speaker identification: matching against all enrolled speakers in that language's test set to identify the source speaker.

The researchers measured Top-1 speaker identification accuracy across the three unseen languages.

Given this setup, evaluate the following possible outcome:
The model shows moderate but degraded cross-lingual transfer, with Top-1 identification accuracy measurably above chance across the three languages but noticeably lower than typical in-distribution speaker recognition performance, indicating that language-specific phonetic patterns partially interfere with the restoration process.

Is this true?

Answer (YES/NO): NO